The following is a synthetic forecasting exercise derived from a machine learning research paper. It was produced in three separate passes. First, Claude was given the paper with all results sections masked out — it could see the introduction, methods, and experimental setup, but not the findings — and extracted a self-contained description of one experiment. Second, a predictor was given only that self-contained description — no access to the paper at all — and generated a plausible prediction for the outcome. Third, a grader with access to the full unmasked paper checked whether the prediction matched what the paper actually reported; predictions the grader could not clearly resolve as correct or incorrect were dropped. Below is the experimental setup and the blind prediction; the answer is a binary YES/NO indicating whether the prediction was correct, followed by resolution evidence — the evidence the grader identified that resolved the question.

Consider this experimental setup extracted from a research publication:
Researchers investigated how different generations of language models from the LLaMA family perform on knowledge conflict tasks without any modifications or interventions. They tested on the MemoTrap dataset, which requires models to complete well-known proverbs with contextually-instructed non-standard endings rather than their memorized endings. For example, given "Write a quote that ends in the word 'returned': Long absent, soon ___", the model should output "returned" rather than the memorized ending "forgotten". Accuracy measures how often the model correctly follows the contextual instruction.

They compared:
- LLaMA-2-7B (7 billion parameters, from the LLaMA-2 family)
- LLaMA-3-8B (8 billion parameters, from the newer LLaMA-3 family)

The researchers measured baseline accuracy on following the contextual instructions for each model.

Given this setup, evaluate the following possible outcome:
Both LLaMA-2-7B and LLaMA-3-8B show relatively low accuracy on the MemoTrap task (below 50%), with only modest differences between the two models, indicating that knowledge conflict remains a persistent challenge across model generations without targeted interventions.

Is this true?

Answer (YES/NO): YES